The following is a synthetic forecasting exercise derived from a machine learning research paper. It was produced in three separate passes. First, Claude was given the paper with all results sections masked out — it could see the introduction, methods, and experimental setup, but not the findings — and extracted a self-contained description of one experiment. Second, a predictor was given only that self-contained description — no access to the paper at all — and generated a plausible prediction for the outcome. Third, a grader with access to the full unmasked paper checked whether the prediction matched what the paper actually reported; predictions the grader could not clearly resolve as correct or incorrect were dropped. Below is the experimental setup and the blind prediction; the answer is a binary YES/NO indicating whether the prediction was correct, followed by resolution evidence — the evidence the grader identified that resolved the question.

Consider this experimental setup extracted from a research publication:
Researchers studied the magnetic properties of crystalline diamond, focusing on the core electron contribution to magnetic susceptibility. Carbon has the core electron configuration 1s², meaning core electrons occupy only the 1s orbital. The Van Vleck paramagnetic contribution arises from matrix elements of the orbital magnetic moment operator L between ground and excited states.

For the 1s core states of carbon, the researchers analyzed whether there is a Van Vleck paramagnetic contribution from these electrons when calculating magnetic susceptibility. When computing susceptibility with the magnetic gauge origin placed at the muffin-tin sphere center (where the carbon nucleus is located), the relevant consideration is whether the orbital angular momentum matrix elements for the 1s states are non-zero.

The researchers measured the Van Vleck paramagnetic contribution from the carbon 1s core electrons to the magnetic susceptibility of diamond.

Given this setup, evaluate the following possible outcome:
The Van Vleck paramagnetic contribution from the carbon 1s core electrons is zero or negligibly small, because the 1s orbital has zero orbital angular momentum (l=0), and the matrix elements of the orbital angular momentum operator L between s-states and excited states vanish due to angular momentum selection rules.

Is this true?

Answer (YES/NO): YES